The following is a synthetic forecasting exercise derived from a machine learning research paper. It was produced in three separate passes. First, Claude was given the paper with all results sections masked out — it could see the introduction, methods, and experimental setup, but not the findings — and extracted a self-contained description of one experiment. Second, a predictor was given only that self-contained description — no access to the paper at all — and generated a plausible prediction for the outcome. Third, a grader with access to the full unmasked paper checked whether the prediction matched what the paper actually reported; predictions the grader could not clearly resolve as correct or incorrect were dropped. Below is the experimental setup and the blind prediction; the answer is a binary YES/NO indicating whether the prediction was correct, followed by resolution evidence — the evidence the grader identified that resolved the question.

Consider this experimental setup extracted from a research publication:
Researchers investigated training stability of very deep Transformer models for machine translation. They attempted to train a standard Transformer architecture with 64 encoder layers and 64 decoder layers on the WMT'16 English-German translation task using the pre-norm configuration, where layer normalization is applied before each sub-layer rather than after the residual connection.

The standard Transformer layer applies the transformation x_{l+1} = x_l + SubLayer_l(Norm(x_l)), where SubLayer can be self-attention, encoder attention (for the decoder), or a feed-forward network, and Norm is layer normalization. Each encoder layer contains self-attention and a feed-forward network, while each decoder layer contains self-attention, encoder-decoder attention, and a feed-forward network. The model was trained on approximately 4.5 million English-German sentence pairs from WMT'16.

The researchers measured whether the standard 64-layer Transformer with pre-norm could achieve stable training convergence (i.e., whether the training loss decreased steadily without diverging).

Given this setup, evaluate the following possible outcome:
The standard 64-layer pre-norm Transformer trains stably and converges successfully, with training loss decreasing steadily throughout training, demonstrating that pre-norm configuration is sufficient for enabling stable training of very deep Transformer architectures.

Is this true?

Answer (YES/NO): NO